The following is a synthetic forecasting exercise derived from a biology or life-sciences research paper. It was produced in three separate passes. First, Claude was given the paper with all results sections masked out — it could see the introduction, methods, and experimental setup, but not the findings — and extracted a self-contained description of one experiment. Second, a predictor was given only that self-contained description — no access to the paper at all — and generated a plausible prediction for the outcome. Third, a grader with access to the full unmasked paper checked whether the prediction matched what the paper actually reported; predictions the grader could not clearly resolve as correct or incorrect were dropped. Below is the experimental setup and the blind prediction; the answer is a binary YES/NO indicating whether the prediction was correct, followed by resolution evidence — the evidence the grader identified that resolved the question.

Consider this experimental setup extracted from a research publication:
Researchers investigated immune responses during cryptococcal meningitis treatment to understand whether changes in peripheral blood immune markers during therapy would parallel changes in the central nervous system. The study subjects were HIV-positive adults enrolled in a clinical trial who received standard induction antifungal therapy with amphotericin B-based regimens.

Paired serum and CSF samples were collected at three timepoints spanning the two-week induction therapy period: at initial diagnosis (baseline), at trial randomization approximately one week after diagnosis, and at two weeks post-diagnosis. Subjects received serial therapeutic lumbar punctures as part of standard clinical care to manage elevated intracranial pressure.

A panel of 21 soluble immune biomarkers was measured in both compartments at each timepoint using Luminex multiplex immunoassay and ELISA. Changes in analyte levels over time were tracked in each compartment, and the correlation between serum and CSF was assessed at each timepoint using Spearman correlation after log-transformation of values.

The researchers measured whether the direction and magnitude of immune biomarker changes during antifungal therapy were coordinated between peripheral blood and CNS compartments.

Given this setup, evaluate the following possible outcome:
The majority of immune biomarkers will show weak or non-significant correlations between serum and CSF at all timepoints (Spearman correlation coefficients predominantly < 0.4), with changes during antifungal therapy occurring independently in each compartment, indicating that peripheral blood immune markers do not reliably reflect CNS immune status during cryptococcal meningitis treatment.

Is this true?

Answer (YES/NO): YES